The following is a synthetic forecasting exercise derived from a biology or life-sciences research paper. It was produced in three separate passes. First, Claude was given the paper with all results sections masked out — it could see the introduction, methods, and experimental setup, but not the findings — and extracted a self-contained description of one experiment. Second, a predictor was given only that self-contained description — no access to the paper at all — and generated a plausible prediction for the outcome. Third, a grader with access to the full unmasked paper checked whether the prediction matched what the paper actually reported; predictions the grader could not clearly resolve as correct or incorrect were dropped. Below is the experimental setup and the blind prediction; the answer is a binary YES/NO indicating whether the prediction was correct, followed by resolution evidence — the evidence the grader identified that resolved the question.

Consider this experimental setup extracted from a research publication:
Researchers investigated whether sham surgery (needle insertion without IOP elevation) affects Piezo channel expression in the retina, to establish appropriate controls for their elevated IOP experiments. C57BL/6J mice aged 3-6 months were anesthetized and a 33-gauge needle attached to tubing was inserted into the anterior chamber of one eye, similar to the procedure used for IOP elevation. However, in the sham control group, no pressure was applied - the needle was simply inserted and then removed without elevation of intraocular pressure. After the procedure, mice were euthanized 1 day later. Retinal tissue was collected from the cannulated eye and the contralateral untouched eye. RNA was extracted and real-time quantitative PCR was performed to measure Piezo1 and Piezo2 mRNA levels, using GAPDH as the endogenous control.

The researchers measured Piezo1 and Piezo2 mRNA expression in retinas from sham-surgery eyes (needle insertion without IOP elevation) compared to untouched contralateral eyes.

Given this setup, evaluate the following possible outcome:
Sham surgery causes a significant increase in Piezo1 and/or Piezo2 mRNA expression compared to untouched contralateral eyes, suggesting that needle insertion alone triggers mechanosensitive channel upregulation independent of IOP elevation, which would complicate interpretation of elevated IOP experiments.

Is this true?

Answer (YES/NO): NO